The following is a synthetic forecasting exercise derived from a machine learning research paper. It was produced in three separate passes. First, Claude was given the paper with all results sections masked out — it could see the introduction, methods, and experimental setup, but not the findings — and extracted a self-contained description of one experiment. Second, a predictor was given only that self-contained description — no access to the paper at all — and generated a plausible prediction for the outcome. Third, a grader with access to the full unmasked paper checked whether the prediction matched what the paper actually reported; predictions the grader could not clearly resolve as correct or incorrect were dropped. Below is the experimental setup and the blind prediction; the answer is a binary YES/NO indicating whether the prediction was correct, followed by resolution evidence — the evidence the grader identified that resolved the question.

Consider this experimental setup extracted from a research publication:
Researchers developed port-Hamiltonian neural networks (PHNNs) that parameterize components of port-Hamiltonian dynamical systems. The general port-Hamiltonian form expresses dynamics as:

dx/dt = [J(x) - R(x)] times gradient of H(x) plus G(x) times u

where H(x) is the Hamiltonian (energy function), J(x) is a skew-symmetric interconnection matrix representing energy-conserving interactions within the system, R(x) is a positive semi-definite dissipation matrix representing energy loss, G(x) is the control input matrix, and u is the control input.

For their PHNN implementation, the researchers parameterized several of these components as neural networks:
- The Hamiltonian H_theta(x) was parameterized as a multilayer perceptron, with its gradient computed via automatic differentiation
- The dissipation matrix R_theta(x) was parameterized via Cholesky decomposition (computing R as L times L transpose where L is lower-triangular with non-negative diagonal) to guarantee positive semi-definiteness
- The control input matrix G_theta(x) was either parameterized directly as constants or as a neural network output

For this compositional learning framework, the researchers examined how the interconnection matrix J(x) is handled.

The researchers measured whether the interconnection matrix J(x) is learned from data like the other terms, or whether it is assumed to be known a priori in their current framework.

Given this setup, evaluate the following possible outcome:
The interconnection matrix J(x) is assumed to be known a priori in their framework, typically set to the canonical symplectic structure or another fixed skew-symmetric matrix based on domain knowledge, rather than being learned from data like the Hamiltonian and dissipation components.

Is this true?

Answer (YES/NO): YES